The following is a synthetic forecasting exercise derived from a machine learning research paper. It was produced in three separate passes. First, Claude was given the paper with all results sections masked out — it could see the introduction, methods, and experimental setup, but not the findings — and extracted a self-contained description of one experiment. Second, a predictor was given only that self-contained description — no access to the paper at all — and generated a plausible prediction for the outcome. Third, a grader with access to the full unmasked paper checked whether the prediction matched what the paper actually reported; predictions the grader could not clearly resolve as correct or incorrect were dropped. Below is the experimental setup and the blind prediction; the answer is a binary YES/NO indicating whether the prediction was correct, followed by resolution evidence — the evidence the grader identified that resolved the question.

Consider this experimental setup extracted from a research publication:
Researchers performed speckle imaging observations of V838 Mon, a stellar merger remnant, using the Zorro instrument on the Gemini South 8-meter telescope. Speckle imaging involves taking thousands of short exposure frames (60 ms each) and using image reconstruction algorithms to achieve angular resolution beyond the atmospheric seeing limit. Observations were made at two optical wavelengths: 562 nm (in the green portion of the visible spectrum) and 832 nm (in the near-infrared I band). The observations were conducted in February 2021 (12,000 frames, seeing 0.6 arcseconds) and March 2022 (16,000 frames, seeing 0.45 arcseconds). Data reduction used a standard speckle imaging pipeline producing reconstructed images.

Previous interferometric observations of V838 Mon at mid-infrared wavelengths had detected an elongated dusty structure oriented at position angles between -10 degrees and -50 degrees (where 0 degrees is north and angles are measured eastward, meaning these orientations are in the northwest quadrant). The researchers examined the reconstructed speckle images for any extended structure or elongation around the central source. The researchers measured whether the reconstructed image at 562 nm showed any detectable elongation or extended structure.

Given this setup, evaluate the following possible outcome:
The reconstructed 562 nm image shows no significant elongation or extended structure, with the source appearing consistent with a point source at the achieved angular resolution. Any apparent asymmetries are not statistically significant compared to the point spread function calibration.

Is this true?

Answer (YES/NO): NO